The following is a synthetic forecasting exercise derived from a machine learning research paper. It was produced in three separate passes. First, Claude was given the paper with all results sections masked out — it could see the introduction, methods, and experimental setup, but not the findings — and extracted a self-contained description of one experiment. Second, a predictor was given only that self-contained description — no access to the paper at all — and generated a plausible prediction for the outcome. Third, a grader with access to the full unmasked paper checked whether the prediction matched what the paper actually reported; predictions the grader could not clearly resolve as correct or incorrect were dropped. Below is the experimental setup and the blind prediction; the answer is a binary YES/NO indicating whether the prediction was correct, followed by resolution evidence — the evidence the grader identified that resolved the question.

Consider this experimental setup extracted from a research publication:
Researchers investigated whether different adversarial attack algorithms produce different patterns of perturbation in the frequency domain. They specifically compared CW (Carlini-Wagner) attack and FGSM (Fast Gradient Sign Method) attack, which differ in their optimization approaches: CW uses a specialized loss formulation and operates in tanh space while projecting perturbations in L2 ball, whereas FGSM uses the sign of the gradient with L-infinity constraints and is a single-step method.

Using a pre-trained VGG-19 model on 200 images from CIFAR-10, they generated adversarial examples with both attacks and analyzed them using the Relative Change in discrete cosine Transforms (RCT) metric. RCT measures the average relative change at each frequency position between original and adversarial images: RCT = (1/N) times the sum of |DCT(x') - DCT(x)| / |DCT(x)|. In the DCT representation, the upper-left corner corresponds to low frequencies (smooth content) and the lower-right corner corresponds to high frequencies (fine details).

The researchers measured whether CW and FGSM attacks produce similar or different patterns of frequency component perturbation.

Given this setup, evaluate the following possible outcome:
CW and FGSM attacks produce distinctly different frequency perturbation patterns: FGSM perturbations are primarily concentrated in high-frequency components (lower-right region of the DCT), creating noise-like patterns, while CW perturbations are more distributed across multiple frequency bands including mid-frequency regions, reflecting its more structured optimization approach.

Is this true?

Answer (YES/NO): NO